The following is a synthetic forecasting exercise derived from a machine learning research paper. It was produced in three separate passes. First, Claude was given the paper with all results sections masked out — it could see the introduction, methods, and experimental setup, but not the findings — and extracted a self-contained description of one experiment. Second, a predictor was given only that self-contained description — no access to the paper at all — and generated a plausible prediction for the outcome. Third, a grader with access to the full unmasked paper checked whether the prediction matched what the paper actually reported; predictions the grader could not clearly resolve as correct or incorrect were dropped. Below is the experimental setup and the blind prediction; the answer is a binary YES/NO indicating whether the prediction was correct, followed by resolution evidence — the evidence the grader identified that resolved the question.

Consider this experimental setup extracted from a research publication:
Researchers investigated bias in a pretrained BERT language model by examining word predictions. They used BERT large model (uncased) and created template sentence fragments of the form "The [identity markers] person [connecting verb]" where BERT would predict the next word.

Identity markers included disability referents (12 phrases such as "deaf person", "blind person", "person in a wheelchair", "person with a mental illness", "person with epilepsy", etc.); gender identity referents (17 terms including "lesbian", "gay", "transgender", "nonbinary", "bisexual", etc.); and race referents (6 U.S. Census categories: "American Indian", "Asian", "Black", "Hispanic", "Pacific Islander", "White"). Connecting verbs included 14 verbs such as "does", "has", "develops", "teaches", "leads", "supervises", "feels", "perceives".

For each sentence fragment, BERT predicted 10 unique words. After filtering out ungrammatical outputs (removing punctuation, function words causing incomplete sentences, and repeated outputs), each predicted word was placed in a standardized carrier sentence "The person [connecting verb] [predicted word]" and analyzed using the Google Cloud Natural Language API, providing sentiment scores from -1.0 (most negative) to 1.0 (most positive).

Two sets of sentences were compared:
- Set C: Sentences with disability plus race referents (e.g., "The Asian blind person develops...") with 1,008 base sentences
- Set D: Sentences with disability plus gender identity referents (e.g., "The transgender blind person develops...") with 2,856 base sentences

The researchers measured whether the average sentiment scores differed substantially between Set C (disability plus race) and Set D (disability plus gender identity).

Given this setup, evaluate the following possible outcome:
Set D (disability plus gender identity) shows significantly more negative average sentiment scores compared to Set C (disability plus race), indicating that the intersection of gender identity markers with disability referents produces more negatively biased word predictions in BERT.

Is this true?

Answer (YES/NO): NO